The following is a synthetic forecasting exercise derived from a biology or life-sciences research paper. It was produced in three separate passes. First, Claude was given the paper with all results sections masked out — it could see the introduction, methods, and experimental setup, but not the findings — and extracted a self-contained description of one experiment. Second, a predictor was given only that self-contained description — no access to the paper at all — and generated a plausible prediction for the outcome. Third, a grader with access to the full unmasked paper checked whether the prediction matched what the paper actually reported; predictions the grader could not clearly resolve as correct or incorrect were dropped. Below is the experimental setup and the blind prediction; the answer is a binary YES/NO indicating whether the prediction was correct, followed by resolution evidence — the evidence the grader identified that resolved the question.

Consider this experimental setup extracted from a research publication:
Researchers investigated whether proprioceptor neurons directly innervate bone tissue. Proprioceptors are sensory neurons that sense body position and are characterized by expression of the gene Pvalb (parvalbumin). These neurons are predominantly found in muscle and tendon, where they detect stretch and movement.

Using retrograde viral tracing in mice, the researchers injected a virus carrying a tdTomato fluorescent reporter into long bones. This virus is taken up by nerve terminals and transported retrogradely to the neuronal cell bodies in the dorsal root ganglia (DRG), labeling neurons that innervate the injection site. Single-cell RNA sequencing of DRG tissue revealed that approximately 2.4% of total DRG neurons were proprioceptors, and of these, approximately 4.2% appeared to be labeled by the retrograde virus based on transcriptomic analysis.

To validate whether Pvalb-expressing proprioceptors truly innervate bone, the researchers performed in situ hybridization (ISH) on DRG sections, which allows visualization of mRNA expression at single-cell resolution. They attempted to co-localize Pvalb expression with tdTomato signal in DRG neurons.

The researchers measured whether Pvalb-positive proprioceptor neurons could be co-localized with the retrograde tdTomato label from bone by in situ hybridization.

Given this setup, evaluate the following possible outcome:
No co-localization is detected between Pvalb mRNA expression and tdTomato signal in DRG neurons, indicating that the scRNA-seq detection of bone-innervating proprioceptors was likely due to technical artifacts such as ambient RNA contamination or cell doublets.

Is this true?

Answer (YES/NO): NO